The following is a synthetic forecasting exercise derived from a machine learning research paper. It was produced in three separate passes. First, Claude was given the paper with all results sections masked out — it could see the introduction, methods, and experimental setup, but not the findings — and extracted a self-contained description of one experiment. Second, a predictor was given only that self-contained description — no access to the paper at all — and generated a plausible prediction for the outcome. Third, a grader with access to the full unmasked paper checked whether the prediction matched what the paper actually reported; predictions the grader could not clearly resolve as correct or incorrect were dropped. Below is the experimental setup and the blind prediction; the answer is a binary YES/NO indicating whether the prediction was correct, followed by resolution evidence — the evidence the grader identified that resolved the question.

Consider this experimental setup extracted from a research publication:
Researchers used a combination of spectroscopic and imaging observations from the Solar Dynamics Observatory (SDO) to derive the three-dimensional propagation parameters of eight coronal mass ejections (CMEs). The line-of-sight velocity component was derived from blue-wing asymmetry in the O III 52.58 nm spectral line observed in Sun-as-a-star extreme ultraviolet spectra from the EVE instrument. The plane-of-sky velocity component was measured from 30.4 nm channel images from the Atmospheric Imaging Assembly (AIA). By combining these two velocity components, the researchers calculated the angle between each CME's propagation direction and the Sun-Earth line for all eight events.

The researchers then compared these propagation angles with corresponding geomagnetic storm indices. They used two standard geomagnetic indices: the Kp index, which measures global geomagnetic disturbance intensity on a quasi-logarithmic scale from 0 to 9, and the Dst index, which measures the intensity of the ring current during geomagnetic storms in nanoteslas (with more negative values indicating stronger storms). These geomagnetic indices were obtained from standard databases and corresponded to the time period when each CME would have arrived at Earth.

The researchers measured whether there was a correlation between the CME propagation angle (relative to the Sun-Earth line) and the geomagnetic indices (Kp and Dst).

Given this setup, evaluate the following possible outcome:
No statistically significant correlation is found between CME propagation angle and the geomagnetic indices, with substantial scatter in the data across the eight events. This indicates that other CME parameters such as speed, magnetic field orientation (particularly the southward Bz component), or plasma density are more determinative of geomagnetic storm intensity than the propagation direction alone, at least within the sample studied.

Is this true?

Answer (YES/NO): NO